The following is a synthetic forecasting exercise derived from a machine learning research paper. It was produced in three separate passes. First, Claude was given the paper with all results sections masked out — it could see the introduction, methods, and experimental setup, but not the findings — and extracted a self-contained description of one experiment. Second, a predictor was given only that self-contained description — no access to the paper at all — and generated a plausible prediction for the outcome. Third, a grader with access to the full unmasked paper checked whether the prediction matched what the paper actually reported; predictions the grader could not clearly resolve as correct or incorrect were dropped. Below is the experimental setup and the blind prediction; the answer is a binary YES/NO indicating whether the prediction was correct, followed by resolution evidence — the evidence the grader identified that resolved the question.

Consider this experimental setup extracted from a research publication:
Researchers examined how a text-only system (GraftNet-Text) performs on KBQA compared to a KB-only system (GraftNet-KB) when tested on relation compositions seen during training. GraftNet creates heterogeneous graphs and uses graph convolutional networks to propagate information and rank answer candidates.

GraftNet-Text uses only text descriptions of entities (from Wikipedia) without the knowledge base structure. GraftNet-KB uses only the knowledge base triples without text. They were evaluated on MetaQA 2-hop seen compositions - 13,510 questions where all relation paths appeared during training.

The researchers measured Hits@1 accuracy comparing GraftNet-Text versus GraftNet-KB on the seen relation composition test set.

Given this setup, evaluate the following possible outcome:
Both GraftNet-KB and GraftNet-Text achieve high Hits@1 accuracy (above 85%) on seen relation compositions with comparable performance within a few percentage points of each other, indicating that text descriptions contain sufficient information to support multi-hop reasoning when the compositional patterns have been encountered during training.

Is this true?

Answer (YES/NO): NO